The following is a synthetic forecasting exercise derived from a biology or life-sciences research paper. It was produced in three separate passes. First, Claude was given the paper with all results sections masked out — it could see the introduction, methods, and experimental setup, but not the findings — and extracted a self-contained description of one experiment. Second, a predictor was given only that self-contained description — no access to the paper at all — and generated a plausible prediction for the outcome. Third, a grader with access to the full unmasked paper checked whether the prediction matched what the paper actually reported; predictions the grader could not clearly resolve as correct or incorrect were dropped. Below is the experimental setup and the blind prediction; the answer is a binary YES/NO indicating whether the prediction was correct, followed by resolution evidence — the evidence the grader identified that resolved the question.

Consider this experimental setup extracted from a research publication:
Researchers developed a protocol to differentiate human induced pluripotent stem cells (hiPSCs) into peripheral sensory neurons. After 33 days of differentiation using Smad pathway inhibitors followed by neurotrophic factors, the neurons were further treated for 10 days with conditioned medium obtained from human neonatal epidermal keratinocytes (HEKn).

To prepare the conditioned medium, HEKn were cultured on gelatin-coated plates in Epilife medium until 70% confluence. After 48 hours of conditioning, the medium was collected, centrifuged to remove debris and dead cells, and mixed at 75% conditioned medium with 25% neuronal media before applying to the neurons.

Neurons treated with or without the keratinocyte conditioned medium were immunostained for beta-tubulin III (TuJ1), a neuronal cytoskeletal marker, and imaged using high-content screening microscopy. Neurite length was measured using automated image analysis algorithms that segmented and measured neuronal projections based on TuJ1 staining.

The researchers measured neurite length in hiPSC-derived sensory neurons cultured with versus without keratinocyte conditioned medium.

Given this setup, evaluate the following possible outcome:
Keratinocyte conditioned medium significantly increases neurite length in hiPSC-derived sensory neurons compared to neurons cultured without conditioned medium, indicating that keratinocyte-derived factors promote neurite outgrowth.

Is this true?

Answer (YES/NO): YES